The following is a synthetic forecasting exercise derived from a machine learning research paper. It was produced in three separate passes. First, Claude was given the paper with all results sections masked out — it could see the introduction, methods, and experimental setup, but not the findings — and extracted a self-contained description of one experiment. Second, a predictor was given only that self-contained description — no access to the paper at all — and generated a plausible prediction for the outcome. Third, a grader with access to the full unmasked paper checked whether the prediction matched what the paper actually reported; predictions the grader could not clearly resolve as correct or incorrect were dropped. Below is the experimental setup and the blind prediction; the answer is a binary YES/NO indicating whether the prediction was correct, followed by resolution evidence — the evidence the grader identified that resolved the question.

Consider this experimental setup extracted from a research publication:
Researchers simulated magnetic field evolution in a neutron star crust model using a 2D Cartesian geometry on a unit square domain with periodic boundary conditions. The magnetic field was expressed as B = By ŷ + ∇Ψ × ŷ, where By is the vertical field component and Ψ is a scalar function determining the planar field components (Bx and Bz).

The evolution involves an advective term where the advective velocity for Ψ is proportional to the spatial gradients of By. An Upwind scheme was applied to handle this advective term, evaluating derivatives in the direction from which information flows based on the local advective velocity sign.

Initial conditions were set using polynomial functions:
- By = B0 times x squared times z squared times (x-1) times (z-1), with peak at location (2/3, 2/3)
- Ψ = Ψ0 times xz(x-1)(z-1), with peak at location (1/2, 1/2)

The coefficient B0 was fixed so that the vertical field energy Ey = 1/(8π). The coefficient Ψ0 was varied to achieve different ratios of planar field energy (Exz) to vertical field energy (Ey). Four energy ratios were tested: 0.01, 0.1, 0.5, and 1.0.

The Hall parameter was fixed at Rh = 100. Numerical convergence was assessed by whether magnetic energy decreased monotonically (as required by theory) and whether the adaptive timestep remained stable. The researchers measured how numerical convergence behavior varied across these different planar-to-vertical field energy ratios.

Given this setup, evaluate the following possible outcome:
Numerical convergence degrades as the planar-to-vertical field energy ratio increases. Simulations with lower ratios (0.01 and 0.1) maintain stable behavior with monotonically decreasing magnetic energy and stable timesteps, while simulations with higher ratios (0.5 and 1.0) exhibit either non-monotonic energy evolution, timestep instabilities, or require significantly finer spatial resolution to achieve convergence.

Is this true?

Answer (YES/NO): NO